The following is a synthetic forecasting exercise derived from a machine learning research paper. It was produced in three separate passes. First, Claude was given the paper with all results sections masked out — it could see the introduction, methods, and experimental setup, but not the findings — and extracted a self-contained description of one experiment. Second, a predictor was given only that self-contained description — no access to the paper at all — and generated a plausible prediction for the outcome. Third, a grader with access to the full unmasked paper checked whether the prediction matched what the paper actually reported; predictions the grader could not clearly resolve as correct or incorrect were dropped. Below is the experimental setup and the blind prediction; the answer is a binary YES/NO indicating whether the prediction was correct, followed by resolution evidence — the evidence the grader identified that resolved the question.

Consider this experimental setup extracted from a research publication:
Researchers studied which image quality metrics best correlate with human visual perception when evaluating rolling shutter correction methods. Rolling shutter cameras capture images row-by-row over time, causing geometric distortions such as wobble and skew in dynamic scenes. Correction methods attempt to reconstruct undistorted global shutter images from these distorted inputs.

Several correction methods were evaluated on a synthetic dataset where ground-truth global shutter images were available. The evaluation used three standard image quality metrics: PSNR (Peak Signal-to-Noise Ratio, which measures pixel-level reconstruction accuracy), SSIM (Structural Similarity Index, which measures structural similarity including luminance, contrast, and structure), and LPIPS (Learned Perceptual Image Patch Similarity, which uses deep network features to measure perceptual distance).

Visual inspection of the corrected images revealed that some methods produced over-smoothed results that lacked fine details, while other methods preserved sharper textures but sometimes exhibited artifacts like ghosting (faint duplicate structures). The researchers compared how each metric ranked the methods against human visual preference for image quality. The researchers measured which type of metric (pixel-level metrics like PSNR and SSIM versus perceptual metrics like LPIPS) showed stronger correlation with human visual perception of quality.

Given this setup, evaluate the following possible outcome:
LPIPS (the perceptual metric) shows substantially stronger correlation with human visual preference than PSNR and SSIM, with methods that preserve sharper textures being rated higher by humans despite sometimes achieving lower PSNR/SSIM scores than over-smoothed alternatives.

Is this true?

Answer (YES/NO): YES